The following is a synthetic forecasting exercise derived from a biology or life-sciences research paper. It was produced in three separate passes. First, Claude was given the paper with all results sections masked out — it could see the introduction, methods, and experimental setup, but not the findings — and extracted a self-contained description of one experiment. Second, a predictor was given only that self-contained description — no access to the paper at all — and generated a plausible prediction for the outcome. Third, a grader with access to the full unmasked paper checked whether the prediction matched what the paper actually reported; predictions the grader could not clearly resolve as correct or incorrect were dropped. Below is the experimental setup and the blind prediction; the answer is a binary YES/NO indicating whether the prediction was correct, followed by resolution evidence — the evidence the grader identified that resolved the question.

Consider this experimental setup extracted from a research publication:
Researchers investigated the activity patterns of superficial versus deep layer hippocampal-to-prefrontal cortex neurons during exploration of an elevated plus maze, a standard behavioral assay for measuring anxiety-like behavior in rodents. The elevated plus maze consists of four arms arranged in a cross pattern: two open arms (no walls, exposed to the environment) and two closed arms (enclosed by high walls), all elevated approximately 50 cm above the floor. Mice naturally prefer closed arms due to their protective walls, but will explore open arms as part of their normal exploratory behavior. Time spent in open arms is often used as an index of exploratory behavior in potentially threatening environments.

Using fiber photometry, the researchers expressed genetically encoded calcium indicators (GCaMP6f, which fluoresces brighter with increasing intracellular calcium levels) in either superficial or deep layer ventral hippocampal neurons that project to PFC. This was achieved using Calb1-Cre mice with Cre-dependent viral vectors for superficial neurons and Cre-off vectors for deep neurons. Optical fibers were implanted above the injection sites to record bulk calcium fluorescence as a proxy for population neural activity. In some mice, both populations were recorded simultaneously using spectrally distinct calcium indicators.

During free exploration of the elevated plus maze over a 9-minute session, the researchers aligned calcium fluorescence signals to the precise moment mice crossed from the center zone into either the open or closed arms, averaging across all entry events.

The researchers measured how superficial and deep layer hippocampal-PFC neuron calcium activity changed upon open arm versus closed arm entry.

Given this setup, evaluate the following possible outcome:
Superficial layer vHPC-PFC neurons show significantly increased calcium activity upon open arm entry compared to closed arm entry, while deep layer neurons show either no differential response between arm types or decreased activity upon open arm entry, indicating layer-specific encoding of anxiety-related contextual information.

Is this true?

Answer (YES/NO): YES